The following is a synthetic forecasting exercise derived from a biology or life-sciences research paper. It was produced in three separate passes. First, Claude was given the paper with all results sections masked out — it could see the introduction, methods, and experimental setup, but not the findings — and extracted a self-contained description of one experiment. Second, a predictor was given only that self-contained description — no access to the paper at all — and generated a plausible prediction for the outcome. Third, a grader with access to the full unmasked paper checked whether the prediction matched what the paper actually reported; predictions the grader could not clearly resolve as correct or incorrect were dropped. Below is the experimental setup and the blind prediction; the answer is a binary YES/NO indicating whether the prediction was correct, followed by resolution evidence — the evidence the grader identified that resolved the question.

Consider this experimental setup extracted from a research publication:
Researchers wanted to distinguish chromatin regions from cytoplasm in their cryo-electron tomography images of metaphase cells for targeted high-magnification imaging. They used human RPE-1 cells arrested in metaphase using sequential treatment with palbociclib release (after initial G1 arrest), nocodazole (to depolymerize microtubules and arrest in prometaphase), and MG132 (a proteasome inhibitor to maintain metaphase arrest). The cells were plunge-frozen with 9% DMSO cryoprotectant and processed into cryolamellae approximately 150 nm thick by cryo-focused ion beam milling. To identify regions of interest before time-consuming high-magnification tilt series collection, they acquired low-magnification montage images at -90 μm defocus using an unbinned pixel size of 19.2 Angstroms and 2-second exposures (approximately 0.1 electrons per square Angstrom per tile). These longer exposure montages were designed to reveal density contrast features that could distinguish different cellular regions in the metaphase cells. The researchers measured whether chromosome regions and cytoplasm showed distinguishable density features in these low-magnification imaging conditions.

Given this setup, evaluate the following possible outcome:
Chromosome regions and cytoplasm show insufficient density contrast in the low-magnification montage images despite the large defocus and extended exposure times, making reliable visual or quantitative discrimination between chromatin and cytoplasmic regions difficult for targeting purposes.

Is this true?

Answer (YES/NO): NO